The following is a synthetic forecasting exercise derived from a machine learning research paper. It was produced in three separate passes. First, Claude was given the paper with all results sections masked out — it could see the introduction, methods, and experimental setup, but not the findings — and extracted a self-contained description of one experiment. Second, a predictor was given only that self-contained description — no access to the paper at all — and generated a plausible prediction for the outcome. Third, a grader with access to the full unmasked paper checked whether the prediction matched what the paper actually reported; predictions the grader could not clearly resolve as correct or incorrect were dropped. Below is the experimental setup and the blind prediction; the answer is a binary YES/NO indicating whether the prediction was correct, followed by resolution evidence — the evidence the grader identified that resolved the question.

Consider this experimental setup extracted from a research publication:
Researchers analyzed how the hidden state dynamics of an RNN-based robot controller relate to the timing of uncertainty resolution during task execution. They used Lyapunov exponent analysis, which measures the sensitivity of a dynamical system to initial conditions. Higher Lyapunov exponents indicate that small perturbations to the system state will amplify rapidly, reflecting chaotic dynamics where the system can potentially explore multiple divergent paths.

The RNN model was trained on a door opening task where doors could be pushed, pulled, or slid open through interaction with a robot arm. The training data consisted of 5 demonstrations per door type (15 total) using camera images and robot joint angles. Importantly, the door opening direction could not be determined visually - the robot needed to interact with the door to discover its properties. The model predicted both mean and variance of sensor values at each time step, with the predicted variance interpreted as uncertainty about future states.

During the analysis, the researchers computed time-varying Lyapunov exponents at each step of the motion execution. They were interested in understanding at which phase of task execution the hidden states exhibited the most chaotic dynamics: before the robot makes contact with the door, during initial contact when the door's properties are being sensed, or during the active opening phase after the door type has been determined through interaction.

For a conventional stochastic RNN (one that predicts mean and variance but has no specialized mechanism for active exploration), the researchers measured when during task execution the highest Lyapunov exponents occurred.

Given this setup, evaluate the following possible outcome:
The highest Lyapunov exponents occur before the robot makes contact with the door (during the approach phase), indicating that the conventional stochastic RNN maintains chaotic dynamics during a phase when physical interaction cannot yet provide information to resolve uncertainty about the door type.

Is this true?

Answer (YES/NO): NO